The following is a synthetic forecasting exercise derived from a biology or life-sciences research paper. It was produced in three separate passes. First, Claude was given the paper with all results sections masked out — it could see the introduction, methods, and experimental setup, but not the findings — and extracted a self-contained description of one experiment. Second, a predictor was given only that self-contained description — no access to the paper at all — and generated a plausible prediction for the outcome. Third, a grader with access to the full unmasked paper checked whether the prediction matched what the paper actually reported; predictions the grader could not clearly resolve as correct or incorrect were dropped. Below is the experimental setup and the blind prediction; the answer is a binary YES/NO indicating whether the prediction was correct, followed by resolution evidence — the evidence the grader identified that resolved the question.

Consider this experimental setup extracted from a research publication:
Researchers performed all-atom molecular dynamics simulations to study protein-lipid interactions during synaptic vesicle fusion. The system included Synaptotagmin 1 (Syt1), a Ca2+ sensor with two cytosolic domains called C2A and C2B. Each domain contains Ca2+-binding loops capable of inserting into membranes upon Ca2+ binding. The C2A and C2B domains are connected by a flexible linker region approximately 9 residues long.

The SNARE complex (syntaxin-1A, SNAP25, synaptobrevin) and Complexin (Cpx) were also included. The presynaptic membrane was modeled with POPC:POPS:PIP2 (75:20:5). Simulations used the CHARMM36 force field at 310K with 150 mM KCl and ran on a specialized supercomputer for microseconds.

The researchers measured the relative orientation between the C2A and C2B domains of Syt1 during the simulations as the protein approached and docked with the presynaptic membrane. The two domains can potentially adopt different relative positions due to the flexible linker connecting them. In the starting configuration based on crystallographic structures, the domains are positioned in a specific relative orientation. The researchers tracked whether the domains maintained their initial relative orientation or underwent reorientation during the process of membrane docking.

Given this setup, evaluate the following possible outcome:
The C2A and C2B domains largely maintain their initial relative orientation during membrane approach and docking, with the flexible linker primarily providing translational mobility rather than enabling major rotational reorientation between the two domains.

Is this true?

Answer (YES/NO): NO